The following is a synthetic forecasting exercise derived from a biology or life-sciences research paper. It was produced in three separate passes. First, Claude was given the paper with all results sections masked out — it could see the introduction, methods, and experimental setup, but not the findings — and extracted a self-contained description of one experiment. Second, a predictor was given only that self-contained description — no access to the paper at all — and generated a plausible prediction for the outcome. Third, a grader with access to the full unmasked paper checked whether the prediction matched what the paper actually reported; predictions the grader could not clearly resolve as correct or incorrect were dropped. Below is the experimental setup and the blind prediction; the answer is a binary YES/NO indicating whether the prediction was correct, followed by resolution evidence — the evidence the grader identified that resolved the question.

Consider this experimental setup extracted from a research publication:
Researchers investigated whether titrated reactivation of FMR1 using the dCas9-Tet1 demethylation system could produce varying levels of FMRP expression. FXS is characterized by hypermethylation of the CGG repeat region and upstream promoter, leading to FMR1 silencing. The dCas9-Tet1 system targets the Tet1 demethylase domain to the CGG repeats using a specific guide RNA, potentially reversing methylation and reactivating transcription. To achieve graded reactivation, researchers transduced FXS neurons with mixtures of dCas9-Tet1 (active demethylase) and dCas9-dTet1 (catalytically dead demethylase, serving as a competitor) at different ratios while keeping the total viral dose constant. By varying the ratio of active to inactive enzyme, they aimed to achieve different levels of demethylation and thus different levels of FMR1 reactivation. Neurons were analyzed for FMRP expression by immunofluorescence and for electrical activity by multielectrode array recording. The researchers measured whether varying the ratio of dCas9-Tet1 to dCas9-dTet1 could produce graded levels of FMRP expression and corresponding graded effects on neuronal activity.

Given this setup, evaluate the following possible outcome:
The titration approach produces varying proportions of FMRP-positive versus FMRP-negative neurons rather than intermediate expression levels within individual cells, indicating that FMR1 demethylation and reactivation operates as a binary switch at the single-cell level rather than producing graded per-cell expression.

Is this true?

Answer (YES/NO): NO